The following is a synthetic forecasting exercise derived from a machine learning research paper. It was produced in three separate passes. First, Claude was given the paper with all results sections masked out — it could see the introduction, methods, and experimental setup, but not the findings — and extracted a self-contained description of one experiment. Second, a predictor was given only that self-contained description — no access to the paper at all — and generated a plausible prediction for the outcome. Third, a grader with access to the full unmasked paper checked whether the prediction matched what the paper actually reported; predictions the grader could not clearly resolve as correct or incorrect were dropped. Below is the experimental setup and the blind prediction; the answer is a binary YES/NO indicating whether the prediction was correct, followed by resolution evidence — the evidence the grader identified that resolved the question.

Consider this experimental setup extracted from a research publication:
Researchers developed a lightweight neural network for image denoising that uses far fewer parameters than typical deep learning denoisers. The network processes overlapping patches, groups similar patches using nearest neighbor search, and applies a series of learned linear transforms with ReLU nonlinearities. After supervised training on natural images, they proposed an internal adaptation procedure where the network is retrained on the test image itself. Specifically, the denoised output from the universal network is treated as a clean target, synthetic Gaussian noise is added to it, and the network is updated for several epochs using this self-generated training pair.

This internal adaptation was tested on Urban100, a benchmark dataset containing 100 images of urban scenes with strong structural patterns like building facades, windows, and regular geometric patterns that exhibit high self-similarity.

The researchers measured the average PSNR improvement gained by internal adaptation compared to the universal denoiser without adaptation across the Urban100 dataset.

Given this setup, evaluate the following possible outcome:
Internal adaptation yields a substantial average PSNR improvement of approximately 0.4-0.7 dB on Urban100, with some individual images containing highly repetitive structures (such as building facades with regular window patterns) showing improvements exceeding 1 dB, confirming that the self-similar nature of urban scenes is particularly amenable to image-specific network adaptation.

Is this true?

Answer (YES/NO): NO